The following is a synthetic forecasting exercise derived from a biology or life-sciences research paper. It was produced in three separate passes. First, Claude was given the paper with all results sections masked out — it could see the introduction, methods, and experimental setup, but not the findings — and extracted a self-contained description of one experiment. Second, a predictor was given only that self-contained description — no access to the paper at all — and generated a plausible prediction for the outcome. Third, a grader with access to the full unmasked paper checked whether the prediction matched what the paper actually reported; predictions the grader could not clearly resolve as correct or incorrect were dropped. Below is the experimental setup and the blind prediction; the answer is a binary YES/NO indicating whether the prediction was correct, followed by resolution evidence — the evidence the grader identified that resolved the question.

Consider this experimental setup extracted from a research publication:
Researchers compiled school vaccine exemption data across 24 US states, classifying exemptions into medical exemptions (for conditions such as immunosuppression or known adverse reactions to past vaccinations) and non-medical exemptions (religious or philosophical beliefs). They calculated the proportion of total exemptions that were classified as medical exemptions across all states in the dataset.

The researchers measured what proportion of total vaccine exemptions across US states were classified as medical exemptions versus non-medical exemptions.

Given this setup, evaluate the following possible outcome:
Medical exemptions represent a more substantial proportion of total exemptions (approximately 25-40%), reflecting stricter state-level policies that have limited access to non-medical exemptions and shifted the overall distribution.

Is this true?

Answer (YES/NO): NO